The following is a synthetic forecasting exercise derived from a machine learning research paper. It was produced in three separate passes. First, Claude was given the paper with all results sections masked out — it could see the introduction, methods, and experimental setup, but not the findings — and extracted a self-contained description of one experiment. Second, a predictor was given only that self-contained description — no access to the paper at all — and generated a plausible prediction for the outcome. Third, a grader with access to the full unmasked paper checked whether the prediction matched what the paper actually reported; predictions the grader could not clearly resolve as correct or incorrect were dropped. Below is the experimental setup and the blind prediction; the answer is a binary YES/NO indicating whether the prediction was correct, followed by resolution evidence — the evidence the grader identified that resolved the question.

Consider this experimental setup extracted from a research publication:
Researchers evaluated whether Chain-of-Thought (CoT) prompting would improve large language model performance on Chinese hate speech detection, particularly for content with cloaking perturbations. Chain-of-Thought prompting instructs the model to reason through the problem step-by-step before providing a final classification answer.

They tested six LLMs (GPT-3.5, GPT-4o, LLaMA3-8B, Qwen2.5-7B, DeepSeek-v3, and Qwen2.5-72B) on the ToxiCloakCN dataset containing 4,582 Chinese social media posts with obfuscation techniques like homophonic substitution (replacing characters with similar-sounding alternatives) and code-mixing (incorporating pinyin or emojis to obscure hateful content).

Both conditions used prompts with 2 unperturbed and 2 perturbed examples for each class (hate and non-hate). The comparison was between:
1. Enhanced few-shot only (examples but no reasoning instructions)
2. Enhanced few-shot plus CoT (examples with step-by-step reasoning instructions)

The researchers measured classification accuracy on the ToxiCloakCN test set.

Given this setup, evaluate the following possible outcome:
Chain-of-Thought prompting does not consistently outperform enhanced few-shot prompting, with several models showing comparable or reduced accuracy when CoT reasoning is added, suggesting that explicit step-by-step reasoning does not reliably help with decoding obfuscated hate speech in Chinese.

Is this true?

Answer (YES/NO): NO